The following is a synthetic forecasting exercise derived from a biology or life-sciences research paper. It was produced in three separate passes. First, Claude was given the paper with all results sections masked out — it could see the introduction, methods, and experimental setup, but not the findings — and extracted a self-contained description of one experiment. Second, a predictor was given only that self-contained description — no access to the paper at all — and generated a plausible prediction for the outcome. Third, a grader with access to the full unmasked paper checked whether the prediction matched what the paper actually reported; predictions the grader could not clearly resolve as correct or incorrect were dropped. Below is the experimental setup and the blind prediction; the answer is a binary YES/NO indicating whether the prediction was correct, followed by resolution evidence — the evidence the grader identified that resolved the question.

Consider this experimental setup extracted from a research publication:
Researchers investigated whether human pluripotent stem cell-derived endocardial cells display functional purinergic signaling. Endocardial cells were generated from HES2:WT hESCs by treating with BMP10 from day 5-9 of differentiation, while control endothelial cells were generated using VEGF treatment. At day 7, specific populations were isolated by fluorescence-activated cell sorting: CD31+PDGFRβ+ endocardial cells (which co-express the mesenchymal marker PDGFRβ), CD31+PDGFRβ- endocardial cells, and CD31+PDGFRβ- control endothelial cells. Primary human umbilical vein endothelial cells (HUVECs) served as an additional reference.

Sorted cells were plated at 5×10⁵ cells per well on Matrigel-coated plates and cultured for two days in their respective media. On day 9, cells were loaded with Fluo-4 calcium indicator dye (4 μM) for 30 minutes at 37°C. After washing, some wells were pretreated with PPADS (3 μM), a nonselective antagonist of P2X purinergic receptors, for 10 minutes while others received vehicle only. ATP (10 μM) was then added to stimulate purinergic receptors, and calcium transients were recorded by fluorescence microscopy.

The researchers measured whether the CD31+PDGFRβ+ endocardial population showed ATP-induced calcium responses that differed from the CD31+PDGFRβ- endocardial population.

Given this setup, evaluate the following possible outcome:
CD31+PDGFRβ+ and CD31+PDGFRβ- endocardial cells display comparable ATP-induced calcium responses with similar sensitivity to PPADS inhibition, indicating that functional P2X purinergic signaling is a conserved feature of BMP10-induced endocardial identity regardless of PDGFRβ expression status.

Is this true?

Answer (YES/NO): NO